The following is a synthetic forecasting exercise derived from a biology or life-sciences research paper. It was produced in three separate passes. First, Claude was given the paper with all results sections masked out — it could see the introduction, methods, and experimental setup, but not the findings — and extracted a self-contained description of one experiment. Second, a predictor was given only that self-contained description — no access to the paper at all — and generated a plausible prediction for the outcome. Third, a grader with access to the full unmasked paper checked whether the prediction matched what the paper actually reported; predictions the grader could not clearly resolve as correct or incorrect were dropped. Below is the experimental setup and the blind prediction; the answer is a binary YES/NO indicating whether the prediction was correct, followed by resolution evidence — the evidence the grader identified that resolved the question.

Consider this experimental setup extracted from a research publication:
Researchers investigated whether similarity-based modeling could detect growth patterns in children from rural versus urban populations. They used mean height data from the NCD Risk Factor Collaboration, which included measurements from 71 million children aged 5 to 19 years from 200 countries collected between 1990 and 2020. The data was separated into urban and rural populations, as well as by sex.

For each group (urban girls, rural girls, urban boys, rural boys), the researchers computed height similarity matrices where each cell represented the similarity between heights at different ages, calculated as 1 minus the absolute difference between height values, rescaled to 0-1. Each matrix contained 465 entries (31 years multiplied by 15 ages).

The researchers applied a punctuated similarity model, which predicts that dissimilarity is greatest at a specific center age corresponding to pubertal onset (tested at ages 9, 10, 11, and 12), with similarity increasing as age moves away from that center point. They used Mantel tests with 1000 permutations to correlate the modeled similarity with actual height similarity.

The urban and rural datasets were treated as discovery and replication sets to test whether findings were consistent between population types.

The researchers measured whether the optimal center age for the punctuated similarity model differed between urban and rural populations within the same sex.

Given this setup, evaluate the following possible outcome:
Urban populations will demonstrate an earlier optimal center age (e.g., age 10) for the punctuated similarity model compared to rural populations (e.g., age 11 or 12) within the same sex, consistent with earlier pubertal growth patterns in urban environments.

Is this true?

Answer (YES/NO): NO